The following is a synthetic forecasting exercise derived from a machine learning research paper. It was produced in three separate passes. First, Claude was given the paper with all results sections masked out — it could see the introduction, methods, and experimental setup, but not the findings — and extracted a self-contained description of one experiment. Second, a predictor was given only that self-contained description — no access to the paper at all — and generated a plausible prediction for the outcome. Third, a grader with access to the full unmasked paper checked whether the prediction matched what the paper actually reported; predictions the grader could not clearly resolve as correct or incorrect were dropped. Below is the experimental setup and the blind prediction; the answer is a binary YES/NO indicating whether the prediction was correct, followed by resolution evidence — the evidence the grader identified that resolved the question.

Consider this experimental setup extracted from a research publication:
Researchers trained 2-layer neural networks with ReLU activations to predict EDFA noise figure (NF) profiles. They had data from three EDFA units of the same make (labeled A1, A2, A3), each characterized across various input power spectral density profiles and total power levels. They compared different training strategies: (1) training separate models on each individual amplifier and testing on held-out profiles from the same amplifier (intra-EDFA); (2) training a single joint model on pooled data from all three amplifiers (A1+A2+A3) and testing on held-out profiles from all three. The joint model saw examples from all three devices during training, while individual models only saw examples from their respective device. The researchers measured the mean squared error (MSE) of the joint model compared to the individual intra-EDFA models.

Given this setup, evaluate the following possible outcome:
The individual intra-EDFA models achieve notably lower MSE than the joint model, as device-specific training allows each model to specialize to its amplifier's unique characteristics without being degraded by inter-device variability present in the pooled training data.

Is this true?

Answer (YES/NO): NO